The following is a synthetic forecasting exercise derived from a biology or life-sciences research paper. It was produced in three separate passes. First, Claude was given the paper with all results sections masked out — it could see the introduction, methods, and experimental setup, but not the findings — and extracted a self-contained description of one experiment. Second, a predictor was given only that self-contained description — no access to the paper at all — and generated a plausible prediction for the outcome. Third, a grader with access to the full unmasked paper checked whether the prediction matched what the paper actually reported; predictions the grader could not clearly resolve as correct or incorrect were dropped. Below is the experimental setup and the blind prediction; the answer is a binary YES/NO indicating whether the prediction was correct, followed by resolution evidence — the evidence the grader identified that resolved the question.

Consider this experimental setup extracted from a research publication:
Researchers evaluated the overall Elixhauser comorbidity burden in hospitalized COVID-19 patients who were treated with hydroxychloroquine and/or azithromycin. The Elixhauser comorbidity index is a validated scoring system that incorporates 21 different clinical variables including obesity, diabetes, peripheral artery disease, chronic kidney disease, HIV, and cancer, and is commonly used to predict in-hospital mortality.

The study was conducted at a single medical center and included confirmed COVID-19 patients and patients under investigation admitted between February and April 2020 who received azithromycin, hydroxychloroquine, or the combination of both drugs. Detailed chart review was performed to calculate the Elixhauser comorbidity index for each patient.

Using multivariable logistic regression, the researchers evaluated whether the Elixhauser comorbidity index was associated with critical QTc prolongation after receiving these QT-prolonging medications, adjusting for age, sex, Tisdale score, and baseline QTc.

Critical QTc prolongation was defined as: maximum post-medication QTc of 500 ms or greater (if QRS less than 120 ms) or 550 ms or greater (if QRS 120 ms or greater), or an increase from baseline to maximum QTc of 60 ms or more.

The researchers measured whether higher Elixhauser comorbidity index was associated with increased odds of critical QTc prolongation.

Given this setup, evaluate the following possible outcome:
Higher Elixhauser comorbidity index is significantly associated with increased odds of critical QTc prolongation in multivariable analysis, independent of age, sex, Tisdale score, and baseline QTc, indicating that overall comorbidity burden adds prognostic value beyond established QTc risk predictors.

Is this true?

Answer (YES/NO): NO